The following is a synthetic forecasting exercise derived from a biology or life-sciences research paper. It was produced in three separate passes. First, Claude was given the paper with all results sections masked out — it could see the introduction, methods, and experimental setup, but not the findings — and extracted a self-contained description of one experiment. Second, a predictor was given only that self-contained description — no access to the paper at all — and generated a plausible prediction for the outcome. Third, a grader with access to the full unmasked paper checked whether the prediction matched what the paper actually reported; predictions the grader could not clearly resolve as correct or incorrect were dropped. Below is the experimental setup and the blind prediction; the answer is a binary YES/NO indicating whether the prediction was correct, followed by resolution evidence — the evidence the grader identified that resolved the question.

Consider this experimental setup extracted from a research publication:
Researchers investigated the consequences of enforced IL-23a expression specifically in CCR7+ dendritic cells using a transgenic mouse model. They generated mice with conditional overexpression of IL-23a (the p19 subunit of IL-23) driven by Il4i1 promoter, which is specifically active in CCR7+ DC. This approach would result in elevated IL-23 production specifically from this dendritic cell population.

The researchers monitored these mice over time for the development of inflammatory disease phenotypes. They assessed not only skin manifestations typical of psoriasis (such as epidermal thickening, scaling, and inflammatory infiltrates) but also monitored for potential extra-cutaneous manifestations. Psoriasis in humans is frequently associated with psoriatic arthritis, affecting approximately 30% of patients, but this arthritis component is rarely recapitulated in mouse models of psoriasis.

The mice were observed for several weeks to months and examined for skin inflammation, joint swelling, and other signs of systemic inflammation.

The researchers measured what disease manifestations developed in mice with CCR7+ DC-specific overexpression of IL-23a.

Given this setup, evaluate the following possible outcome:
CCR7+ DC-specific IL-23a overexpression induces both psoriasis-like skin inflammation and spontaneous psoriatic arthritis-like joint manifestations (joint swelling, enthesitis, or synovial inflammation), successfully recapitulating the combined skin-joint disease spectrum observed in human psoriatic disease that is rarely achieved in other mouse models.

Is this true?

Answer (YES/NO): YES